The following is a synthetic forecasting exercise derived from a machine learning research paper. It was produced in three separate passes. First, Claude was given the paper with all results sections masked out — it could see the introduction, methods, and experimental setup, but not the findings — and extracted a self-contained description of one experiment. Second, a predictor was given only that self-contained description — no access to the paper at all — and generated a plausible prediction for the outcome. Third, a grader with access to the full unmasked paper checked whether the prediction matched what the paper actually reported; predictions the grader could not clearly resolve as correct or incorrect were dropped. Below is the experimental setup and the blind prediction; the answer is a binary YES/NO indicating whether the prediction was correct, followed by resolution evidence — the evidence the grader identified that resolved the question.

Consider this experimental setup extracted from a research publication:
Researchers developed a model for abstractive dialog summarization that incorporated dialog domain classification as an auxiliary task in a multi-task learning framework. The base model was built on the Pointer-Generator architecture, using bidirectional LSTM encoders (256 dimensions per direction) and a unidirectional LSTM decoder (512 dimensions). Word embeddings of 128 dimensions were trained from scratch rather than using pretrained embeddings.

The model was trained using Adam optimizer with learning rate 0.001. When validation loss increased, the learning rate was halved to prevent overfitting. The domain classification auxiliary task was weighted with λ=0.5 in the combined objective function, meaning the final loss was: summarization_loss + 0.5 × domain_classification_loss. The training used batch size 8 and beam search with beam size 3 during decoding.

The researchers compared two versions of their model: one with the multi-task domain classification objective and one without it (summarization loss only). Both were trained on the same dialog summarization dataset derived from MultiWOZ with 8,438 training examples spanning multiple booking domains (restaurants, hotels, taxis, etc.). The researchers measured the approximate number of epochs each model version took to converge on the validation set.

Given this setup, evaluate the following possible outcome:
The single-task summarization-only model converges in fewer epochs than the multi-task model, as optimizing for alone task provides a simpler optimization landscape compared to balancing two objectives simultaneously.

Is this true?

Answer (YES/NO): YES